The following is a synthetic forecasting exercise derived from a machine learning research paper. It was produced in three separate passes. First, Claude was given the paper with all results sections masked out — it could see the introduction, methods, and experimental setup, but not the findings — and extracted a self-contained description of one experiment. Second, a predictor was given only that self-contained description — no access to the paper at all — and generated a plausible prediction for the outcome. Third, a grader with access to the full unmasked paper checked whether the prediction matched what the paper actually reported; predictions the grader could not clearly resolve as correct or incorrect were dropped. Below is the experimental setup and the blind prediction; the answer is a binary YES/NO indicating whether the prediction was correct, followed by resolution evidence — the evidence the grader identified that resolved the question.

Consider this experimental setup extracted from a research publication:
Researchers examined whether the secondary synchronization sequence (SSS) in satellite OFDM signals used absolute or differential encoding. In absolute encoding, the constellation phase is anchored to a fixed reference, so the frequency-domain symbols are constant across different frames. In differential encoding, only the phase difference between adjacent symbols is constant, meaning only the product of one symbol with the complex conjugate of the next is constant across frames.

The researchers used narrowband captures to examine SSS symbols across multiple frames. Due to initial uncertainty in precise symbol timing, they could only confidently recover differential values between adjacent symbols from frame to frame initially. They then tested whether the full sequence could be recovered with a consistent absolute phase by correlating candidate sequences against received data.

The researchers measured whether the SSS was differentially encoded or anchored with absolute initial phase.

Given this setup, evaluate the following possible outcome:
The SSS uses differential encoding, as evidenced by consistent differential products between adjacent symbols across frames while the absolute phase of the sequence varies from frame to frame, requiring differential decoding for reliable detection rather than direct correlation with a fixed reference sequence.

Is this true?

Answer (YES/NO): NO